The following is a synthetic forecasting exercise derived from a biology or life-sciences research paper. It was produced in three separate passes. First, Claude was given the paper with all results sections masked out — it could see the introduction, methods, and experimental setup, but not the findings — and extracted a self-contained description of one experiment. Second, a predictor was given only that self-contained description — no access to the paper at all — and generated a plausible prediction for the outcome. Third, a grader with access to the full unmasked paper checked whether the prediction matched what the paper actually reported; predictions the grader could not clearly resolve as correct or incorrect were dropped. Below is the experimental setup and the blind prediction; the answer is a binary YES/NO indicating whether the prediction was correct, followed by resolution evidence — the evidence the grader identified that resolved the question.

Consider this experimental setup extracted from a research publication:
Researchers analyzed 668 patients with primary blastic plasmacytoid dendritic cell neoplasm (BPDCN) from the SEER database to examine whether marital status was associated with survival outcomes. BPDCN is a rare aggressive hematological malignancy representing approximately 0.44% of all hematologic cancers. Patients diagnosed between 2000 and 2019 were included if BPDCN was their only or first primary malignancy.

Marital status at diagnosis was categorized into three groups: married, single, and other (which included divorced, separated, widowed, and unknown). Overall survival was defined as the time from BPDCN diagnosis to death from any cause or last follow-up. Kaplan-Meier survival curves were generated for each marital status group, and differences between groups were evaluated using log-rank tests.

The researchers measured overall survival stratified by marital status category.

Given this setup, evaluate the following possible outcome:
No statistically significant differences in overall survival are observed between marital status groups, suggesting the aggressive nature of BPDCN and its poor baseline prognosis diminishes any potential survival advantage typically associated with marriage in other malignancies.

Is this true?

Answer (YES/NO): NO